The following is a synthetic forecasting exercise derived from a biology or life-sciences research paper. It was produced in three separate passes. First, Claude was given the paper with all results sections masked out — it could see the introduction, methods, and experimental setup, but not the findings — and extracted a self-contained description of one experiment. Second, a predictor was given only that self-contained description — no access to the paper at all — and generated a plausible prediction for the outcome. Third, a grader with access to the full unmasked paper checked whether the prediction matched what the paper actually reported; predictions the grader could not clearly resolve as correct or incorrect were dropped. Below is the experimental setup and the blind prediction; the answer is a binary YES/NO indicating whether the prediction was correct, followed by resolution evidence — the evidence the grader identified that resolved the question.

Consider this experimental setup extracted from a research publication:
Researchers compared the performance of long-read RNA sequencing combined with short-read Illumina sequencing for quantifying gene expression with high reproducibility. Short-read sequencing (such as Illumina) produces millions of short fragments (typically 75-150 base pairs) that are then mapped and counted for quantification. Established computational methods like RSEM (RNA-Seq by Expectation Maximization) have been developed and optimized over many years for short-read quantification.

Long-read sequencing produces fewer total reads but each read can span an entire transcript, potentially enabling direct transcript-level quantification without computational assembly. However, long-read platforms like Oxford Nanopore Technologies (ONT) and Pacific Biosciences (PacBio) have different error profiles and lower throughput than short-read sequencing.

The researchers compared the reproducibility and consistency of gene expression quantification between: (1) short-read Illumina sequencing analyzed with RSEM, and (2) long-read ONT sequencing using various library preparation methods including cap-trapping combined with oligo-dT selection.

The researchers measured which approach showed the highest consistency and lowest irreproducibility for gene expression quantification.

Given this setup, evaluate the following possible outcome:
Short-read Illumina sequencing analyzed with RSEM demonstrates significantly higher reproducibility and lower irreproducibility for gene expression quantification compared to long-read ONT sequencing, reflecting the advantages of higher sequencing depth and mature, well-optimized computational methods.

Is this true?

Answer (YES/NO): YES